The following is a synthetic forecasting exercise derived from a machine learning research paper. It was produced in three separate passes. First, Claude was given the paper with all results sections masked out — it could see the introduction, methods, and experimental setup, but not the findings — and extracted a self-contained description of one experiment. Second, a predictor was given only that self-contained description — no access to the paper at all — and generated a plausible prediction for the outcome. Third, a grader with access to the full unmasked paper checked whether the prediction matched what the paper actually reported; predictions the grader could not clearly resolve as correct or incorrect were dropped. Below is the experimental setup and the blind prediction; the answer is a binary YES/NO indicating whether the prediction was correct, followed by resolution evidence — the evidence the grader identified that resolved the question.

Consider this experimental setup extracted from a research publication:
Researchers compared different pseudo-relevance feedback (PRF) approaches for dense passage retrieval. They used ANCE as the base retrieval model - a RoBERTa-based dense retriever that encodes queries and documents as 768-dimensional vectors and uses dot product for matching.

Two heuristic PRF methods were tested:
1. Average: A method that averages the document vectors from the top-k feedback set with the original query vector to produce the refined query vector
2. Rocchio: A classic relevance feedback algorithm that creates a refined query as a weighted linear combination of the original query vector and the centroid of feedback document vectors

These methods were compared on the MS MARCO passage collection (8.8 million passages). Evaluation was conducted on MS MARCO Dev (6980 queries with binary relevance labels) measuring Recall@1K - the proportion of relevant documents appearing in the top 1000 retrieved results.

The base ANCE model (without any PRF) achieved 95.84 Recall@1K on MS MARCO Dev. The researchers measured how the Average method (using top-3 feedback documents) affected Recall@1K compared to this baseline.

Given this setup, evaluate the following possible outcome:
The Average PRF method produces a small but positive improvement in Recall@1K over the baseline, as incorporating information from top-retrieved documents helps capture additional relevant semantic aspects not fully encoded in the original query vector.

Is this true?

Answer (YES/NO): NO